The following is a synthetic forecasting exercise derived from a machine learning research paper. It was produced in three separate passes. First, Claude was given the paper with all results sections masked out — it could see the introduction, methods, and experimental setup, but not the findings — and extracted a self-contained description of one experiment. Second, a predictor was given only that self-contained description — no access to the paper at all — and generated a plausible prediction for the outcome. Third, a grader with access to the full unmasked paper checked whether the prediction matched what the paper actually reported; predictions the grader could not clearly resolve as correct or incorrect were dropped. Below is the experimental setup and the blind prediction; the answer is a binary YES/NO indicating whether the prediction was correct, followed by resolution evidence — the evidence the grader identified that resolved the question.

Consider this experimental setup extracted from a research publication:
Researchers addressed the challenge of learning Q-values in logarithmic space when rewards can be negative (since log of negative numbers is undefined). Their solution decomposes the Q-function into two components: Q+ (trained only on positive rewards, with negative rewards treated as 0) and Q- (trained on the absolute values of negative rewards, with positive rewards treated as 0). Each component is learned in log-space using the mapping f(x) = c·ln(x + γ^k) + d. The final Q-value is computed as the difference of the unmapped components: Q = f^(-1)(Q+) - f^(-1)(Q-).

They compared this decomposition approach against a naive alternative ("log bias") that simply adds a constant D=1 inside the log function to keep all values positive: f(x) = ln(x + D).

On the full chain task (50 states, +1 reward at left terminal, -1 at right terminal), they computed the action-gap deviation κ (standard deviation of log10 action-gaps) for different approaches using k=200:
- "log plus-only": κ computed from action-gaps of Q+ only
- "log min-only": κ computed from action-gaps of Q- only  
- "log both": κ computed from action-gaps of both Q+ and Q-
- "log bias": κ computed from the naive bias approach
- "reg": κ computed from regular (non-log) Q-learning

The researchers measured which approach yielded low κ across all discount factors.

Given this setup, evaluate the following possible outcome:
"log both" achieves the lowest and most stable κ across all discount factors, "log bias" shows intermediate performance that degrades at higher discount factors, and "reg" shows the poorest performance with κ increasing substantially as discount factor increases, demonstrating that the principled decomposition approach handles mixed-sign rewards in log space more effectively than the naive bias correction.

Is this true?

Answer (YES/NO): NO